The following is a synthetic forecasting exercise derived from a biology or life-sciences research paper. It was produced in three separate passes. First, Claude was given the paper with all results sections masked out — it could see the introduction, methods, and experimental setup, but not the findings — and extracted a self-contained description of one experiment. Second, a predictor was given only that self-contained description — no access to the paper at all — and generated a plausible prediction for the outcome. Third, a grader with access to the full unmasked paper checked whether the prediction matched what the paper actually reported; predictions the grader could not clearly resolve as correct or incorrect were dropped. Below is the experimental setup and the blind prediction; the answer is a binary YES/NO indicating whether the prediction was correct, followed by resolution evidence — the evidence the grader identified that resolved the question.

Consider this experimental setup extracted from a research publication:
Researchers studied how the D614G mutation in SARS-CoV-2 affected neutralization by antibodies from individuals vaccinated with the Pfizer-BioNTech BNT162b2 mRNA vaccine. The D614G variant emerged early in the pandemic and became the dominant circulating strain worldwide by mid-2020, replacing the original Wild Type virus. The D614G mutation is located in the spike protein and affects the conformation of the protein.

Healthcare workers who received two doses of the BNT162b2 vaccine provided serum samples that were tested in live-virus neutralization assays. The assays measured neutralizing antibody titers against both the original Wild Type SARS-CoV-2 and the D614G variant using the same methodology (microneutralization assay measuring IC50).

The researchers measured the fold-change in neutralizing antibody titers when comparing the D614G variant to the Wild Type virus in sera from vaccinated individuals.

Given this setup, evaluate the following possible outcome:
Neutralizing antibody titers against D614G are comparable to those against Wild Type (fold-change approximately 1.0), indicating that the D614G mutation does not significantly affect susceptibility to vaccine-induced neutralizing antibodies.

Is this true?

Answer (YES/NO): NO